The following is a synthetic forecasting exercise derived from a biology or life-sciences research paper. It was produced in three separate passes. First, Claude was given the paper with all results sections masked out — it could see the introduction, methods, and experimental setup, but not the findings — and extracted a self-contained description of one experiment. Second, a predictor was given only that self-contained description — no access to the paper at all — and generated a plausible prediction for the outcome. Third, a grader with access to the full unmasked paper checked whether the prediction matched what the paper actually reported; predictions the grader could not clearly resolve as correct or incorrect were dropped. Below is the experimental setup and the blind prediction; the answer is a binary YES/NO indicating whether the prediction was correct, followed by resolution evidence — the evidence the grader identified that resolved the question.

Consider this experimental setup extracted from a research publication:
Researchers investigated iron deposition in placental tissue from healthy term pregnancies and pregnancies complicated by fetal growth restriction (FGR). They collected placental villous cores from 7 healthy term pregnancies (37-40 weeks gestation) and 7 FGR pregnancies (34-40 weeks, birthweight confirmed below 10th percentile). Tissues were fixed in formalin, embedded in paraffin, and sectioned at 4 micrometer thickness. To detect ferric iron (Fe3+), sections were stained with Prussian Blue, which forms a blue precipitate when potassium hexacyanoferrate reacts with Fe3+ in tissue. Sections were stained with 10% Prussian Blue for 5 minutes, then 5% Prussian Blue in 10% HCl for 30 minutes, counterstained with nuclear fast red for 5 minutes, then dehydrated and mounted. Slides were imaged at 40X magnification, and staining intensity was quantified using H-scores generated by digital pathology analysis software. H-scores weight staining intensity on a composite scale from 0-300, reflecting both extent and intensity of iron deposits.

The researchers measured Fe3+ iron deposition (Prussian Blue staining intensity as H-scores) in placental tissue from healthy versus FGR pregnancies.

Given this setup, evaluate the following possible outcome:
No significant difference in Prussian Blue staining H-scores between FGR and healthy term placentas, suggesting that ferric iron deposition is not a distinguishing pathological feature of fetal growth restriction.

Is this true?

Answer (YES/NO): YES